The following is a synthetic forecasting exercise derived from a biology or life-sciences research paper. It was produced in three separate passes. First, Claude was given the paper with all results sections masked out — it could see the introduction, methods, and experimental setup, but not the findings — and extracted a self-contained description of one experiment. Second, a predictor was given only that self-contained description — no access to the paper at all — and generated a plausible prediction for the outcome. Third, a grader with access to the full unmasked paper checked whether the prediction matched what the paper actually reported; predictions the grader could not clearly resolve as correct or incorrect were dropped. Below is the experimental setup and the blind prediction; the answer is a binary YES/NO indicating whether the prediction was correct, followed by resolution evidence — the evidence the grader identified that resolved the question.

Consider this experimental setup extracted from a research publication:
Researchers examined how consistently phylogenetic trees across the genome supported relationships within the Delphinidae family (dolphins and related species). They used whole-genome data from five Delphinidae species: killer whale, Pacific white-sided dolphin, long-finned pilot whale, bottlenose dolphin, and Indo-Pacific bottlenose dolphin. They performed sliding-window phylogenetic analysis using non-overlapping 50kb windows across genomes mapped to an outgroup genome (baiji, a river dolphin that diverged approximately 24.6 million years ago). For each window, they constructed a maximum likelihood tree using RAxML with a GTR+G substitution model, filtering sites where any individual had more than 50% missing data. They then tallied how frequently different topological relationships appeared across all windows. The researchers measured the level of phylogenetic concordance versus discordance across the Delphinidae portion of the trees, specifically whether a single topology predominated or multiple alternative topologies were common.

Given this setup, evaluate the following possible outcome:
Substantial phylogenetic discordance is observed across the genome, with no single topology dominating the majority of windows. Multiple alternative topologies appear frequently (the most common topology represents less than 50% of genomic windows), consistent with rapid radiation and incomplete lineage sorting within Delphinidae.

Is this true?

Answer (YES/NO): YES